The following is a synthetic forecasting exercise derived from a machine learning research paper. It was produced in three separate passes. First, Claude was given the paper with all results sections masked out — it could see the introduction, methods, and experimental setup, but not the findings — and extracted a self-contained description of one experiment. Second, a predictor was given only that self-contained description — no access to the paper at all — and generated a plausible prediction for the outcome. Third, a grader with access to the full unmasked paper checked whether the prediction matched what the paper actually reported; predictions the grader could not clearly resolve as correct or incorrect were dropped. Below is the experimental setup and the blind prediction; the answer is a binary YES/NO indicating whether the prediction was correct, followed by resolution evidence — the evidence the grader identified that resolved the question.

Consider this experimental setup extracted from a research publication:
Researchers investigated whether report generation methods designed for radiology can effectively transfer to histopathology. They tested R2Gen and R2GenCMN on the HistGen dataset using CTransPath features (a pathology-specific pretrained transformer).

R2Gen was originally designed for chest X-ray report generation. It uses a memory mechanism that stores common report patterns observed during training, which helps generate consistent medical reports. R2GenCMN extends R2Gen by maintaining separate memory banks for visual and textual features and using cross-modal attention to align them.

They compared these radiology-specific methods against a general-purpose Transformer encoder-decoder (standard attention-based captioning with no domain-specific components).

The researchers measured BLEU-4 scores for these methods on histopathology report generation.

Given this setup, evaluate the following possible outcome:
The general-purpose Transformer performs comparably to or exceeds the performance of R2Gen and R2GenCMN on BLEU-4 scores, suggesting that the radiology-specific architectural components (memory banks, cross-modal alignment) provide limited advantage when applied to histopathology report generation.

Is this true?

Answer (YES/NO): YES